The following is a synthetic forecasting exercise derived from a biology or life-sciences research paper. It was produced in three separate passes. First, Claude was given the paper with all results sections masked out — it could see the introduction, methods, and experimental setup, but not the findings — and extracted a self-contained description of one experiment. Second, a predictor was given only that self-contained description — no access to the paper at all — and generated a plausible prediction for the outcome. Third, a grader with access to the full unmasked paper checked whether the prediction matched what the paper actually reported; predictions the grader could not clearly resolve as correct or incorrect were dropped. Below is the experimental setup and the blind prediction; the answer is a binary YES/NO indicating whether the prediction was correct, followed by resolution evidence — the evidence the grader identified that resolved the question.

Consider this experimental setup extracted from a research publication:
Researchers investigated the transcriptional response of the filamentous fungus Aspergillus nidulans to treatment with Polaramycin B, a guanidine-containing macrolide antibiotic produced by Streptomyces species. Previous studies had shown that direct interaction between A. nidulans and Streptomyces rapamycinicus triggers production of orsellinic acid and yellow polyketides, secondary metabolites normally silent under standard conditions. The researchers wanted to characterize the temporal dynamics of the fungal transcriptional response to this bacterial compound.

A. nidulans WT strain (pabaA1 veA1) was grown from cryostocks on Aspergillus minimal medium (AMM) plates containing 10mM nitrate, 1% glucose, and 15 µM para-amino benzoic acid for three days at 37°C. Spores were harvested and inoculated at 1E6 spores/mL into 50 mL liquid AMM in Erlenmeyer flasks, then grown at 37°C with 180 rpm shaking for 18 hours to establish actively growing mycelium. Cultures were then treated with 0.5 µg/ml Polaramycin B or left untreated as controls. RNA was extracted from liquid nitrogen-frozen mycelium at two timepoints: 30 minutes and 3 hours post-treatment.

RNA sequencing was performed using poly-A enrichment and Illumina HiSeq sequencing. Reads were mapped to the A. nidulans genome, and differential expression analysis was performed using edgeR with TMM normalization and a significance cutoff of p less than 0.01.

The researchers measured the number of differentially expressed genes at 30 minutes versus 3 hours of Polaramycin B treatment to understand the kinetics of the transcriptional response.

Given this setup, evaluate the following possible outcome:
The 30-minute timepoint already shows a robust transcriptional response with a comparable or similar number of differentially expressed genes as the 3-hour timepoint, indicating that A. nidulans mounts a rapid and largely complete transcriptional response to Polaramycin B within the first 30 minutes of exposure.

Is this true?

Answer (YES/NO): NO